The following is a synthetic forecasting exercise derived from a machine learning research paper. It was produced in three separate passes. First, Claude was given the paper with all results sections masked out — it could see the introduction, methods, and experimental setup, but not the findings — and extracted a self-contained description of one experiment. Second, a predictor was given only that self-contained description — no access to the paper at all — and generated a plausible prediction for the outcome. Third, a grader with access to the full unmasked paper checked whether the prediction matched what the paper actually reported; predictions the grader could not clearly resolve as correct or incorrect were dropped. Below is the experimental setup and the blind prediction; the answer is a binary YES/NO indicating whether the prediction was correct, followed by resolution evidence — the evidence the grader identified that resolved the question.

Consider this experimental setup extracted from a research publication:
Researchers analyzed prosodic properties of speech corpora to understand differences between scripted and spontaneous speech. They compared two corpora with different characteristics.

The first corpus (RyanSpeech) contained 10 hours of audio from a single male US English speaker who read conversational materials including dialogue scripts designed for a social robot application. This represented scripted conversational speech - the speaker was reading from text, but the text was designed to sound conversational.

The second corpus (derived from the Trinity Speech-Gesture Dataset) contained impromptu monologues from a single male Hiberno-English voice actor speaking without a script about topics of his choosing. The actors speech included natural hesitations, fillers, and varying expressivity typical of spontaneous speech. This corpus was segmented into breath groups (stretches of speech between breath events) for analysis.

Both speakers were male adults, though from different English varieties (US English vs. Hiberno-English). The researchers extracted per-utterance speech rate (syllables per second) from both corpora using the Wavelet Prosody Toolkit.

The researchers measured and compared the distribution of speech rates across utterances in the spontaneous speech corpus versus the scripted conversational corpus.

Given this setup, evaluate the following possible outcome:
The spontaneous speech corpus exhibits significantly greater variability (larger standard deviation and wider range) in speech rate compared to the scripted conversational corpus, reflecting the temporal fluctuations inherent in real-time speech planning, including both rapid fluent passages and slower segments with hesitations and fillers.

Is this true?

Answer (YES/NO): YES